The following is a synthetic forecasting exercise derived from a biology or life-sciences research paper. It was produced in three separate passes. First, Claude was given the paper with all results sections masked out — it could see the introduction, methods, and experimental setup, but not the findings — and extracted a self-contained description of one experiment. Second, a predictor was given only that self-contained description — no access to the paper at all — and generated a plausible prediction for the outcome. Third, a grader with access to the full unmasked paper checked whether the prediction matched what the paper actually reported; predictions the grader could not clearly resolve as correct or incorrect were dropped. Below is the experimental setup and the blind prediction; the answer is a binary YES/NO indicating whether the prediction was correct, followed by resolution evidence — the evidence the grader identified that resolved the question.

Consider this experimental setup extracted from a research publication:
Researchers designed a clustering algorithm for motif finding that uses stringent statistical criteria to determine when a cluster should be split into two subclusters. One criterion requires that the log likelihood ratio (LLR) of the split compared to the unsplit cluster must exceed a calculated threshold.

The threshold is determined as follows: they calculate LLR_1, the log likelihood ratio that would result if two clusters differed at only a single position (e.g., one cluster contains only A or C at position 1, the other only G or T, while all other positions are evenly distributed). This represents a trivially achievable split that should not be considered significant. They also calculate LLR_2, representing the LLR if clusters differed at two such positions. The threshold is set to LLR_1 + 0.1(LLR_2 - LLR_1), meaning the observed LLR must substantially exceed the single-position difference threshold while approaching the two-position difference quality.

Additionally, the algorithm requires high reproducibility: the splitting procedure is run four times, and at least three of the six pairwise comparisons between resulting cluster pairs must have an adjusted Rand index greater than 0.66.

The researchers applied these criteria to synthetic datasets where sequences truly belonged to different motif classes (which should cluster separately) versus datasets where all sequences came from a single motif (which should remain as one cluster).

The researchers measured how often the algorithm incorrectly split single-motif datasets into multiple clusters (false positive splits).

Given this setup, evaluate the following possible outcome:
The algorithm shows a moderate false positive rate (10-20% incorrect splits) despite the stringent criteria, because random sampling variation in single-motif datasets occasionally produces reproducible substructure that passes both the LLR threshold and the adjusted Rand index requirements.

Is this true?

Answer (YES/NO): NO